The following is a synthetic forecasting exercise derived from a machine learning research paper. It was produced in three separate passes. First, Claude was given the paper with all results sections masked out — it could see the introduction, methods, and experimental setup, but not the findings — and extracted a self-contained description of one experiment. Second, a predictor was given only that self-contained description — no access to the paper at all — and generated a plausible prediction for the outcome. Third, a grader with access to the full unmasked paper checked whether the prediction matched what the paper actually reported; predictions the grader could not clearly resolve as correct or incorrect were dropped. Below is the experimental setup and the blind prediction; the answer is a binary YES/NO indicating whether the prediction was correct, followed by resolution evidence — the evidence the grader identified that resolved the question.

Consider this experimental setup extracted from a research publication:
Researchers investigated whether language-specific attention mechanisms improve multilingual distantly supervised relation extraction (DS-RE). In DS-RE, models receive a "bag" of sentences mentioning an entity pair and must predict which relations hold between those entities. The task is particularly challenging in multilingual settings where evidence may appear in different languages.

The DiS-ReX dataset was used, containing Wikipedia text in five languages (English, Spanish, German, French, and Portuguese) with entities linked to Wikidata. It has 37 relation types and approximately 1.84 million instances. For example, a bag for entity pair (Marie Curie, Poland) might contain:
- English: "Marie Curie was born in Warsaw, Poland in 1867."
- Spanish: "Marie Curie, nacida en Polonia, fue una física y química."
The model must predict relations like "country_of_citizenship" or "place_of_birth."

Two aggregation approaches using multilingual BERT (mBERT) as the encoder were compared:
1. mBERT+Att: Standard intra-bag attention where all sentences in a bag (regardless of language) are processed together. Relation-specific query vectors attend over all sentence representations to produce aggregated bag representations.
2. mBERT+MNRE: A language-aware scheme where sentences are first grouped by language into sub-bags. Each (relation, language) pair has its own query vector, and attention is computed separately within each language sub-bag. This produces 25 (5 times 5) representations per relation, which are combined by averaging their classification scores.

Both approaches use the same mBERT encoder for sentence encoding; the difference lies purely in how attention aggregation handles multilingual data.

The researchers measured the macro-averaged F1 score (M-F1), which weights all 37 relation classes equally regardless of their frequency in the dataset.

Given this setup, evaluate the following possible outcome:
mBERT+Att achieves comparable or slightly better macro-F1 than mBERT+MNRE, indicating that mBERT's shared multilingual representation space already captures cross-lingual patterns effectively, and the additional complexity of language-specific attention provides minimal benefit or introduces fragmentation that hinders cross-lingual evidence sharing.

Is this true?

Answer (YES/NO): NO